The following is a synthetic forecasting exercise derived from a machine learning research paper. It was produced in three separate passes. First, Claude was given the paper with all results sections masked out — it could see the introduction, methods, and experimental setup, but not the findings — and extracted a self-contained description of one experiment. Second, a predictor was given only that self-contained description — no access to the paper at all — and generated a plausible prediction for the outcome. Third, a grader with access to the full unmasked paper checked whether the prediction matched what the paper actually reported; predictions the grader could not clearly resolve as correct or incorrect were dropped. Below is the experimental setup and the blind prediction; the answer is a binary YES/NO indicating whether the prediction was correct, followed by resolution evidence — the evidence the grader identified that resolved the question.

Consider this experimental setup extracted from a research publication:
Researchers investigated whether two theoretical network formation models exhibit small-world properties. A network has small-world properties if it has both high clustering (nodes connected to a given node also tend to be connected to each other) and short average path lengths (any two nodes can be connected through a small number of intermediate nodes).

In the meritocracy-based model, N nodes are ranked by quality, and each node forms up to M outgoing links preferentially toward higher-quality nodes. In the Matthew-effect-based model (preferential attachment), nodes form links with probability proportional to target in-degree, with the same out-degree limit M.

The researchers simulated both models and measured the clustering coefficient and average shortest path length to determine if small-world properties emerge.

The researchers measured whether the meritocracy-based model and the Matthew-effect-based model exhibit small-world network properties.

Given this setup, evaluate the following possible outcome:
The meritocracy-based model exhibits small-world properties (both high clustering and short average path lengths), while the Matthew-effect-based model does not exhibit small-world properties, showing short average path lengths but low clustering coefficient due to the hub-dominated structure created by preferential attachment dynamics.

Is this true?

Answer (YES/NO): NO